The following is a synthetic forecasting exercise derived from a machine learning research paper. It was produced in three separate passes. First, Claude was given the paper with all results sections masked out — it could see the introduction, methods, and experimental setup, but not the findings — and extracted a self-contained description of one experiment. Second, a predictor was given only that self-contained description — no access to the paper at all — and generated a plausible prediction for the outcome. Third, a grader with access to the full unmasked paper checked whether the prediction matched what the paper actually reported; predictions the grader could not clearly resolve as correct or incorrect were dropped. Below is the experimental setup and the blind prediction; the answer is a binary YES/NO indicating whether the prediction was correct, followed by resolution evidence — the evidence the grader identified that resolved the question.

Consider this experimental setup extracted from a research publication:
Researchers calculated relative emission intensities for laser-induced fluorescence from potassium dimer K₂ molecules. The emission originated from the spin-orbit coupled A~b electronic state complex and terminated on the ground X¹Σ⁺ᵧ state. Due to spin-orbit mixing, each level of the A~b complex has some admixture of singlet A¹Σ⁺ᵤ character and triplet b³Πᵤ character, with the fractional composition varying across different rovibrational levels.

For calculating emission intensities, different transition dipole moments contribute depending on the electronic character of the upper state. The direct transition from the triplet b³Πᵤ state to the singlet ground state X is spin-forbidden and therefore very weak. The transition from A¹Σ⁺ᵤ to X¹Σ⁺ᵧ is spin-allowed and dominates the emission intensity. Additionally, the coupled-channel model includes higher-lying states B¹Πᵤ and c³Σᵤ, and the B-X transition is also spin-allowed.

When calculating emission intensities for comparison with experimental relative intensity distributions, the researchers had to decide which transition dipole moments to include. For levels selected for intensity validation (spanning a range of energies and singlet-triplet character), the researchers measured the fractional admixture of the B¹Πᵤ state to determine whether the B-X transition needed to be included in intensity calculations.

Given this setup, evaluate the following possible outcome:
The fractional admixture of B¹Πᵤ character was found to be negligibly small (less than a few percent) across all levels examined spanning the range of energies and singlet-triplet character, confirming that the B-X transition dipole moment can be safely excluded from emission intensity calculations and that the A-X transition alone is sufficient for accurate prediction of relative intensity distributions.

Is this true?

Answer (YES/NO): YES